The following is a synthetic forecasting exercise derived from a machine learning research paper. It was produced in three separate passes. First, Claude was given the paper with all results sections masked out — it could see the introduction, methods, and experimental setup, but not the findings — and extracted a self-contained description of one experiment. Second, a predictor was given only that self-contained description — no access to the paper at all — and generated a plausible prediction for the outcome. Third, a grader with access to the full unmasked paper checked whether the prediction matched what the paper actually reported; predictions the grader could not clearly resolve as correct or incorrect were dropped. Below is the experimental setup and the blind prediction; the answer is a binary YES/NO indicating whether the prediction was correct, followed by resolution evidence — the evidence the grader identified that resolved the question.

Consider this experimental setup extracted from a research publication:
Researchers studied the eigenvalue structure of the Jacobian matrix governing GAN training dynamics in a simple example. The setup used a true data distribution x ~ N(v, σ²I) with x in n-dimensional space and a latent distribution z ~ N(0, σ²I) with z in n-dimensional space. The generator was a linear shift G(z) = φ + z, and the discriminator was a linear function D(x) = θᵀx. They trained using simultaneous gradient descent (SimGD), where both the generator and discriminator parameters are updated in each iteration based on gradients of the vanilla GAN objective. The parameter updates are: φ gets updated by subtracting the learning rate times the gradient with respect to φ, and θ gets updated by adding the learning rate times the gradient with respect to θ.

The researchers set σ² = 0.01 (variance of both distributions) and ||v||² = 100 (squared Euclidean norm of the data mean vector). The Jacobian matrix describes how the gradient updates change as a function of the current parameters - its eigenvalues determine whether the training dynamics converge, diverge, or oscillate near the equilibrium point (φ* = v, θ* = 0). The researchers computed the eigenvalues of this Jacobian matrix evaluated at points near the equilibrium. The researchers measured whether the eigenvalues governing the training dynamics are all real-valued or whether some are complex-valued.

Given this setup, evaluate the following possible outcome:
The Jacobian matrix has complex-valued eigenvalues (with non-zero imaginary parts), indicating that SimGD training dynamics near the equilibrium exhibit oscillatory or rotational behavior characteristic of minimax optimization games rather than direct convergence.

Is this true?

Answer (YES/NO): YES